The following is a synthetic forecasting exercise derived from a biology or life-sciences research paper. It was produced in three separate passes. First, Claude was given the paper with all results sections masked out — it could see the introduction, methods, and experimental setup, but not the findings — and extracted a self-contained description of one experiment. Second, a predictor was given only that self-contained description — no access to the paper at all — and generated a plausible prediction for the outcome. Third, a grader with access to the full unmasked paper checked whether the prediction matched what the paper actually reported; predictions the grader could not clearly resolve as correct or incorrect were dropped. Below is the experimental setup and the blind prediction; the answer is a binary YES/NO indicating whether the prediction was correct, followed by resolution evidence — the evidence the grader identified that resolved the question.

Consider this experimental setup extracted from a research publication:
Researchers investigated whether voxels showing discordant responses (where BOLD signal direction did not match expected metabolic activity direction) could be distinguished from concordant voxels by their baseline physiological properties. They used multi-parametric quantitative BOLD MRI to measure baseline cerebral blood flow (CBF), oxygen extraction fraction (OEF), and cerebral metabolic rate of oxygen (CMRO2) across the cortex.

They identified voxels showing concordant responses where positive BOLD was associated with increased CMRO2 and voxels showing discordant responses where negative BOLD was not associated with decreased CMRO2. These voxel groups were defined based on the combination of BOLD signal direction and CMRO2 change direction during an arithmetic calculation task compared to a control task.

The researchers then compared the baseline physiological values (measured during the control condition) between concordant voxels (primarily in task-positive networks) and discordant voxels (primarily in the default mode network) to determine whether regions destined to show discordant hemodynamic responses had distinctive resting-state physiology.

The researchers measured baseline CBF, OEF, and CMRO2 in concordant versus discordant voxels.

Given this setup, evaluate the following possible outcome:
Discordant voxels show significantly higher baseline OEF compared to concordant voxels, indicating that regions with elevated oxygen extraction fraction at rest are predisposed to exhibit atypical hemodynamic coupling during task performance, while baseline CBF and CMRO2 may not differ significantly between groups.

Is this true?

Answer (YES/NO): NO